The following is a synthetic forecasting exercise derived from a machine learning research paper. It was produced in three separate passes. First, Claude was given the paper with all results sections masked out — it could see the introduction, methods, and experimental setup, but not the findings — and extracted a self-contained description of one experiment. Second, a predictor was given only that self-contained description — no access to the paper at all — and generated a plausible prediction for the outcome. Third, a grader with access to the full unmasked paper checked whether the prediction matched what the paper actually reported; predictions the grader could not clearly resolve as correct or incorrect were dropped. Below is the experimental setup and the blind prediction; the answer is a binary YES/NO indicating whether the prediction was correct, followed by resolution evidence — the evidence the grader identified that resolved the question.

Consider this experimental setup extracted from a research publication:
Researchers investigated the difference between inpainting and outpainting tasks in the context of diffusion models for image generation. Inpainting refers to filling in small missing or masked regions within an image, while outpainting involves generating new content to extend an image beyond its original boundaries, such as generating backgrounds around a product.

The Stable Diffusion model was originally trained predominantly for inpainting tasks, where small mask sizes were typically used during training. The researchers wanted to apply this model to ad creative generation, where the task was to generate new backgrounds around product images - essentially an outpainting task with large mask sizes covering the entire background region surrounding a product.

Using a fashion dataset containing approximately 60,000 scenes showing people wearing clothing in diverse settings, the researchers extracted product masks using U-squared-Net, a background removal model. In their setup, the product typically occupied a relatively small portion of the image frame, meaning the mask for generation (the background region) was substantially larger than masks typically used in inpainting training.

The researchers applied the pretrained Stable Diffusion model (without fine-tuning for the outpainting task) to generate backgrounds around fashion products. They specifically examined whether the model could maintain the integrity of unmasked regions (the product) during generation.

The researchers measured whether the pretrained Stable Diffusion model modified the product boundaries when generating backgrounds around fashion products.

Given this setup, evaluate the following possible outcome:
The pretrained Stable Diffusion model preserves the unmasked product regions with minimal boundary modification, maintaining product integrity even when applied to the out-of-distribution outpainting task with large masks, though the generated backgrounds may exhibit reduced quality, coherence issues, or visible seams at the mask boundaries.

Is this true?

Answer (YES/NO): NO